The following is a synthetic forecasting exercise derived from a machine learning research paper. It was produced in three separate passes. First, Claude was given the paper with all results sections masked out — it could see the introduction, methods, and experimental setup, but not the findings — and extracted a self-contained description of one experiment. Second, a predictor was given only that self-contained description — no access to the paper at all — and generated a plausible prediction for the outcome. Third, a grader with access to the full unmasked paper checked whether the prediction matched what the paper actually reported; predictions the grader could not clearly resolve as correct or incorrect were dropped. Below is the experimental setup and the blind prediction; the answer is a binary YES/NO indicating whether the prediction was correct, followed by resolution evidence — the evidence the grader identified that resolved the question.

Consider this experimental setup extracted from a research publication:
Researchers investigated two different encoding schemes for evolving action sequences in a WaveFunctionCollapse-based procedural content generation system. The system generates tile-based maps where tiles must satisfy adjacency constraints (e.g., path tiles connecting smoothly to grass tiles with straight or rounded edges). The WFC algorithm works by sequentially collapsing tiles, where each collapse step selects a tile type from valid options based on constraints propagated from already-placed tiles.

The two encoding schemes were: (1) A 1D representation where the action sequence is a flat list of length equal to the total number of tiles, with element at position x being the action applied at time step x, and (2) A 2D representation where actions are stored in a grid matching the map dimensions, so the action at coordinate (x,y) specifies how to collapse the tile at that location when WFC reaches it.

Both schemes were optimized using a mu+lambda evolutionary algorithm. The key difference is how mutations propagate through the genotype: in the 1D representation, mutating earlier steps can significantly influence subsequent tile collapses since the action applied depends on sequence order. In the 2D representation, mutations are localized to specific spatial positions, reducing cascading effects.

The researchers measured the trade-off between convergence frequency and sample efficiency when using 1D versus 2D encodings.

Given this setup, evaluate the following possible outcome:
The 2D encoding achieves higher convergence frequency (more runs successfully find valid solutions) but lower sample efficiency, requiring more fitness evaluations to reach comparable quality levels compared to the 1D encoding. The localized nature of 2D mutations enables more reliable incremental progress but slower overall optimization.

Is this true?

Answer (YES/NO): NO